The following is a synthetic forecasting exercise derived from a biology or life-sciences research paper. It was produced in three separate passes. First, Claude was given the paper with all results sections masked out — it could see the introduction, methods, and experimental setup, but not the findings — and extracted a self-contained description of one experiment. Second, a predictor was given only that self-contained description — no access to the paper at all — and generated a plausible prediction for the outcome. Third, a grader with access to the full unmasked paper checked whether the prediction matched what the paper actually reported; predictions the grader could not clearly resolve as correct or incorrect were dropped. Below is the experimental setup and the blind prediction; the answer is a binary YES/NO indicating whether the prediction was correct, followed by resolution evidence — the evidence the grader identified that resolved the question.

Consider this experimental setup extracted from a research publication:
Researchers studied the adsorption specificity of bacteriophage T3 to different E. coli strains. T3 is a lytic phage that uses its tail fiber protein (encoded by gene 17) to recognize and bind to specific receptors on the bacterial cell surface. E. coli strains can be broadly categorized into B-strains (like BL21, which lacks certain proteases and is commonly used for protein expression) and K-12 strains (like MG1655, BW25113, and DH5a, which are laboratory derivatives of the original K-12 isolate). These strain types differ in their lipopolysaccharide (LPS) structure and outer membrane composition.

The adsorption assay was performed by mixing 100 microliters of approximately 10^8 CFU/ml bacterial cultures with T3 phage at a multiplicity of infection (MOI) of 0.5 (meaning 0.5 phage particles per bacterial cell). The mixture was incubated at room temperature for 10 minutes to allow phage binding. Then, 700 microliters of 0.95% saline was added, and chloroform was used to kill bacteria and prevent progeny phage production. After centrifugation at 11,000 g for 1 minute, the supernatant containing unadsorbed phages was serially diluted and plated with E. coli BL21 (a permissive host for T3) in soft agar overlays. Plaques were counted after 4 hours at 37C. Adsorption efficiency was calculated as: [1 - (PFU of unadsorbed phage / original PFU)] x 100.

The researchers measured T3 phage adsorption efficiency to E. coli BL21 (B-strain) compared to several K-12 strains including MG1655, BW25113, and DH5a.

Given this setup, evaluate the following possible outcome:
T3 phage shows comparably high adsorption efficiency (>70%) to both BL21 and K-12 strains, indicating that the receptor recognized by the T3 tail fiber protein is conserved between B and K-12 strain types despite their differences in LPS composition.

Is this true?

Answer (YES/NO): NO